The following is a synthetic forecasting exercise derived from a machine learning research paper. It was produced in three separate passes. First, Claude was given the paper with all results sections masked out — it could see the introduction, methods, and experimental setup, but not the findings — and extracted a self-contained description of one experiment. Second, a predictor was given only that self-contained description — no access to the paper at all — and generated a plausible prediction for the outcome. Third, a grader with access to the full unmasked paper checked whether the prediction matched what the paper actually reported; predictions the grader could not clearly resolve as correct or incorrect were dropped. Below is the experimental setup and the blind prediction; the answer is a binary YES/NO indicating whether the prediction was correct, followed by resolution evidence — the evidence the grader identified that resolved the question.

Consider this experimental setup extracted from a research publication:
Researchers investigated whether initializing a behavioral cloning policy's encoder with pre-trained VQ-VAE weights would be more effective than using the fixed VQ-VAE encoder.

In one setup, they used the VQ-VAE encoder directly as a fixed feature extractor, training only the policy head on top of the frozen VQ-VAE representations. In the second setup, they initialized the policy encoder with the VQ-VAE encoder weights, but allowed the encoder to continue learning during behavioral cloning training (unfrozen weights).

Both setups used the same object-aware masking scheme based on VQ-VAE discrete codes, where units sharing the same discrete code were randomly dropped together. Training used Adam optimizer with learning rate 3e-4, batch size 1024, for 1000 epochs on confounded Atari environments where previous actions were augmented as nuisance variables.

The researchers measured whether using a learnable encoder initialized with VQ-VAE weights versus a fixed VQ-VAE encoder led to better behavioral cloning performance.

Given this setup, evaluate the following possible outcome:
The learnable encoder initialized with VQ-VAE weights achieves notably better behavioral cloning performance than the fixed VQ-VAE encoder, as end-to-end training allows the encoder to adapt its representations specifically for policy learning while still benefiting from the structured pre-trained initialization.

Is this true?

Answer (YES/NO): YES